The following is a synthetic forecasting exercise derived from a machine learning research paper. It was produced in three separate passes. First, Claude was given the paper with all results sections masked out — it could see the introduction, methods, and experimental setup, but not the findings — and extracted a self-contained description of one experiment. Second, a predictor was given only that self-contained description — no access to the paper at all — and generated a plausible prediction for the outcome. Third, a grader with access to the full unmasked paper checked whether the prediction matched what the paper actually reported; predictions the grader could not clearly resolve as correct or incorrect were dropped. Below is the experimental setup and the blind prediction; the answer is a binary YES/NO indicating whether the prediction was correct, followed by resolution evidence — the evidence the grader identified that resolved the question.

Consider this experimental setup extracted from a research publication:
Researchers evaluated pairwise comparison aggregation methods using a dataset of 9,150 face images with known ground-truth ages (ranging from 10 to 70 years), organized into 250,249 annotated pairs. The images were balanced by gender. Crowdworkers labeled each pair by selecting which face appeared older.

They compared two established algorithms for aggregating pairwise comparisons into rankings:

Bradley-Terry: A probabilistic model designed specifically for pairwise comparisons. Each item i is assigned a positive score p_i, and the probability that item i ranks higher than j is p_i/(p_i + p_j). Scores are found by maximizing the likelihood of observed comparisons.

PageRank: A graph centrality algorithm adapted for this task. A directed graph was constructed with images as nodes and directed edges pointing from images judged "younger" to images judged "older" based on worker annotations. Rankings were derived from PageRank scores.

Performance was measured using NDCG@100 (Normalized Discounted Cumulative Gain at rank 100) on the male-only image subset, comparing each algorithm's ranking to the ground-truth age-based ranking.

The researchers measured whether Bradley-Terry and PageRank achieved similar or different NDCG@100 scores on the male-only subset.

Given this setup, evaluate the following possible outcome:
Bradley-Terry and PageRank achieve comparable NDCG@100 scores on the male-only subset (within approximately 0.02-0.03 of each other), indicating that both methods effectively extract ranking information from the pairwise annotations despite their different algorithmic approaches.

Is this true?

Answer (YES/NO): YES